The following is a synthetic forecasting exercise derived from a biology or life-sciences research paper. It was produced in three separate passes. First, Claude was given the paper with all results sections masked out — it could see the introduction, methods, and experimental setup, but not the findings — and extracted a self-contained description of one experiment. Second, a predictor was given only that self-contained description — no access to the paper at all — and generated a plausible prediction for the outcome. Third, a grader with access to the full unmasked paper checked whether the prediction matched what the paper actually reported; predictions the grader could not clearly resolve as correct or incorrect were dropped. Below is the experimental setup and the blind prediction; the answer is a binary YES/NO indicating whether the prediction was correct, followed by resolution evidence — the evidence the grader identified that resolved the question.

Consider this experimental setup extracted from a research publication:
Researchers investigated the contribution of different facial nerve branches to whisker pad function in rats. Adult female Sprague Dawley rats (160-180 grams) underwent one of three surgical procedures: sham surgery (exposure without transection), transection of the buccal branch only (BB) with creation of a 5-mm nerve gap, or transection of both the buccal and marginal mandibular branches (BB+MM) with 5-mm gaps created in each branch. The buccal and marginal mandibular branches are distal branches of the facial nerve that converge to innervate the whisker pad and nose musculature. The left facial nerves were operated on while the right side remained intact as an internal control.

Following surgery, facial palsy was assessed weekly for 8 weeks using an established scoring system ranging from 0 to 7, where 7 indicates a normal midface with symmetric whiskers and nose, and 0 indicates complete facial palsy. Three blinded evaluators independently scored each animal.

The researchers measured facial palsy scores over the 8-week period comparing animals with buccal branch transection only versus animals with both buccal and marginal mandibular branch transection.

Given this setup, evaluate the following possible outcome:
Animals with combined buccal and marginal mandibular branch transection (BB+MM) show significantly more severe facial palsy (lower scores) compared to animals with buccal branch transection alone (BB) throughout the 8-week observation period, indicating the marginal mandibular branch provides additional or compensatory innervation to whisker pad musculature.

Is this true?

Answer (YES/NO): YES